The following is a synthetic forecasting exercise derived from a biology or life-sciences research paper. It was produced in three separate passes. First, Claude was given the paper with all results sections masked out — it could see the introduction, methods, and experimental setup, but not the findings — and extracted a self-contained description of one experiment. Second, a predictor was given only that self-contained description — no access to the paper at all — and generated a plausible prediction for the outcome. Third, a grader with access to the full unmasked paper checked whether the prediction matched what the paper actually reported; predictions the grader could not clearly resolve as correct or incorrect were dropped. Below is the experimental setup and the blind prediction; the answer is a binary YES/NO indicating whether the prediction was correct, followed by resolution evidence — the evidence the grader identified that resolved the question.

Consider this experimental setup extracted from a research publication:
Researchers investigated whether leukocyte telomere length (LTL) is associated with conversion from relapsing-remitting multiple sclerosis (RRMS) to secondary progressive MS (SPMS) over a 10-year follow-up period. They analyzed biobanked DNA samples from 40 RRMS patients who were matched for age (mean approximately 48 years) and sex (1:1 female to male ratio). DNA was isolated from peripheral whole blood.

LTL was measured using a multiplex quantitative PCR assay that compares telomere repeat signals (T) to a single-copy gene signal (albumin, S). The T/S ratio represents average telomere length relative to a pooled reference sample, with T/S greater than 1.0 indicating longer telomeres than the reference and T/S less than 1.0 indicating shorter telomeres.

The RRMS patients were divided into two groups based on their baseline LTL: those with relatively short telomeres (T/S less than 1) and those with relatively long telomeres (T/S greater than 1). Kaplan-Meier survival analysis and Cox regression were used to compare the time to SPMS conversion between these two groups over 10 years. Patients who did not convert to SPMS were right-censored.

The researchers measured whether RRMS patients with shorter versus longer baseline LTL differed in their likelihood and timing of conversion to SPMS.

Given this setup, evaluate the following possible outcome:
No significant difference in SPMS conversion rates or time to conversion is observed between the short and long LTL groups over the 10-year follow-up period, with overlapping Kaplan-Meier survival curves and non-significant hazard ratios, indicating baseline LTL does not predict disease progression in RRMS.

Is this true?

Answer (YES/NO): NO